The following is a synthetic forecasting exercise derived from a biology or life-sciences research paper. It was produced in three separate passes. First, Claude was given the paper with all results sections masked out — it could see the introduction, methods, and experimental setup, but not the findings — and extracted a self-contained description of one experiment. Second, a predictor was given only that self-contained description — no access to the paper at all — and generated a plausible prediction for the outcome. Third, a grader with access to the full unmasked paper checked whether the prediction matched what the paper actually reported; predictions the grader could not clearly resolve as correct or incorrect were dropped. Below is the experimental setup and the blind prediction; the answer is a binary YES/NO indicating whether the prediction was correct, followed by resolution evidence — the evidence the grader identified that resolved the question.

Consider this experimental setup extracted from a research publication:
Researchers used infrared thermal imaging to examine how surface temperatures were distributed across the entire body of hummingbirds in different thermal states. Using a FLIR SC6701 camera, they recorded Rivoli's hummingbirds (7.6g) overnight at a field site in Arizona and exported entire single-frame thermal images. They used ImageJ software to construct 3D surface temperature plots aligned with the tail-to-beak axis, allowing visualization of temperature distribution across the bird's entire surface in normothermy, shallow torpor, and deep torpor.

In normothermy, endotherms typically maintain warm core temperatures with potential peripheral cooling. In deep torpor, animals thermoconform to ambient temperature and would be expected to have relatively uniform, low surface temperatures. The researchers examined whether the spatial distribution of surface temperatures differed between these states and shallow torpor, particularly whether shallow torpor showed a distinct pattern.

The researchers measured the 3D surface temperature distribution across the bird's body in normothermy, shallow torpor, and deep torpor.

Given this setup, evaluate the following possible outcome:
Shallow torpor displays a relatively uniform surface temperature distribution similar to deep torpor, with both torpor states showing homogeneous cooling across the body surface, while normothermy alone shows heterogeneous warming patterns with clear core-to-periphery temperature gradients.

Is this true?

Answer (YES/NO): NO